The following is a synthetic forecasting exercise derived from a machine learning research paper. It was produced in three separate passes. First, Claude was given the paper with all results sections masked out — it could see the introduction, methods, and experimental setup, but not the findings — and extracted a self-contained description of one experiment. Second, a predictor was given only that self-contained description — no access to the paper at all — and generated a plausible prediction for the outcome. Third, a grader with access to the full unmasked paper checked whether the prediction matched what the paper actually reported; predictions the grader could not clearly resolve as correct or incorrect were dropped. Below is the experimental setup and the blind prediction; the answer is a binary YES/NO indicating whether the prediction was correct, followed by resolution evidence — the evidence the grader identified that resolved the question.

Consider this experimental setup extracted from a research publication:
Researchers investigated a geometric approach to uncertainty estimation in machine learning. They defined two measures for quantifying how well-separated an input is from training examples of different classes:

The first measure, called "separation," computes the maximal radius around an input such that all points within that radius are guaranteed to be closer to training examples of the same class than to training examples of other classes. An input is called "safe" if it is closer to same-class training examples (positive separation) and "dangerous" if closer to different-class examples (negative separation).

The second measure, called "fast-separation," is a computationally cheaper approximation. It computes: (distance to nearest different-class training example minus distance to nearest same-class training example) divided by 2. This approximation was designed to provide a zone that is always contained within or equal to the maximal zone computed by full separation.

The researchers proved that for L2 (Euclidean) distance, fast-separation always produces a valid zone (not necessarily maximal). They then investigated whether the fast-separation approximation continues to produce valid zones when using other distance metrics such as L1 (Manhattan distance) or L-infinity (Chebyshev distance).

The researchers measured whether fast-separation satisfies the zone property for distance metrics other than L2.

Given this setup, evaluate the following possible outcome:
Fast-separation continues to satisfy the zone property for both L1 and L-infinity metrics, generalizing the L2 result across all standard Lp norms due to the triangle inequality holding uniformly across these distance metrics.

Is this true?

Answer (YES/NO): YES